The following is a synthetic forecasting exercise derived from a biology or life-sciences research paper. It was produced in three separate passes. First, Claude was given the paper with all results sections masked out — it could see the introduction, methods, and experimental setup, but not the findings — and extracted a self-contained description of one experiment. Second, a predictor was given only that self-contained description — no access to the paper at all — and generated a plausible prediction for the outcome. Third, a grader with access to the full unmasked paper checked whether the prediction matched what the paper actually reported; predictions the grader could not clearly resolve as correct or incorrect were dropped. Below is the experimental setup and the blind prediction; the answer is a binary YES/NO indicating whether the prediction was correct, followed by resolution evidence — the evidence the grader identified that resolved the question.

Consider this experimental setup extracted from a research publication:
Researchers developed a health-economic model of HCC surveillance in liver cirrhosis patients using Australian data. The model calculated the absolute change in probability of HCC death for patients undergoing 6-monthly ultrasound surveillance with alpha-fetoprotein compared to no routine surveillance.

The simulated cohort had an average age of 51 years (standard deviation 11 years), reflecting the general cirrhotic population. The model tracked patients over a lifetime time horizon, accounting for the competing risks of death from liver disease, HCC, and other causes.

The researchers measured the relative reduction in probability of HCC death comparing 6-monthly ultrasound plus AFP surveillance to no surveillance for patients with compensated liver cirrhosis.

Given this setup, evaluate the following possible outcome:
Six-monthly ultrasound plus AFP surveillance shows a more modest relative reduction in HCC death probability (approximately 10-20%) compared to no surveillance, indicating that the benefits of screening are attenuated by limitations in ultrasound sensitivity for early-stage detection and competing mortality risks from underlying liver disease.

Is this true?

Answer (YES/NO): NO